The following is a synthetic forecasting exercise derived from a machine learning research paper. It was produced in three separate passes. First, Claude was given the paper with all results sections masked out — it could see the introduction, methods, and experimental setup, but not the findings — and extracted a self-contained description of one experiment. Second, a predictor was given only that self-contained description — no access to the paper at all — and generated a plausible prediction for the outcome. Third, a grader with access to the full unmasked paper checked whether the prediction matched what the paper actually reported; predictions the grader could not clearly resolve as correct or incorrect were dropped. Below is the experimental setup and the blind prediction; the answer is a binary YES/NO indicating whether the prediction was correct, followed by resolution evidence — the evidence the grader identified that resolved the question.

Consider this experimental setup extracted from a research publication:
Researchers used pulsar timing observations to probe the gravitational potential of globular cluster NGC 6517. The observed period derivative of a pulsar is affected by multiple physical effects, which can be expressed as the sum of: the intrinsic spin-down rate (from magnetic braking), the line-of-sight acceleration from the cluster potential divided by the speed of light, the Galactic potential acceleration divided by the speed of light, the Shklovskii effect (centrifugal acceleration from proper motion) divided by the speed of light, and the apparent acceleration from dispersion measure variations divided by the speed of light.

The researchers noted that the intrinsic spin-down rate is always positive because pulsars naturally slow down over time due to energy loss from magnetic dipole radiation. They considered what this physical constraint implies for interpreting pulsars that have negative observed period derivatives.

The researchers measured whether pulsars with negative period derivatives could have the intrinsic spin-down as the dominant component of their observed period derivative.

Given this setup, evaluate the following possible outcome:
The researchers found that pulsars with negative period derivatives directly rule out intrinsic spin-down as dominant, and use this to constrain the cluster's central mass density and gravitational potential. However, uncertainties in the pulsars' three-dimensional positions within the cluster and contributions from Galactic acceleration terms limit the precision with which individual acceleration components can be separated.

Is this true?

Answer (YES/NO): NO